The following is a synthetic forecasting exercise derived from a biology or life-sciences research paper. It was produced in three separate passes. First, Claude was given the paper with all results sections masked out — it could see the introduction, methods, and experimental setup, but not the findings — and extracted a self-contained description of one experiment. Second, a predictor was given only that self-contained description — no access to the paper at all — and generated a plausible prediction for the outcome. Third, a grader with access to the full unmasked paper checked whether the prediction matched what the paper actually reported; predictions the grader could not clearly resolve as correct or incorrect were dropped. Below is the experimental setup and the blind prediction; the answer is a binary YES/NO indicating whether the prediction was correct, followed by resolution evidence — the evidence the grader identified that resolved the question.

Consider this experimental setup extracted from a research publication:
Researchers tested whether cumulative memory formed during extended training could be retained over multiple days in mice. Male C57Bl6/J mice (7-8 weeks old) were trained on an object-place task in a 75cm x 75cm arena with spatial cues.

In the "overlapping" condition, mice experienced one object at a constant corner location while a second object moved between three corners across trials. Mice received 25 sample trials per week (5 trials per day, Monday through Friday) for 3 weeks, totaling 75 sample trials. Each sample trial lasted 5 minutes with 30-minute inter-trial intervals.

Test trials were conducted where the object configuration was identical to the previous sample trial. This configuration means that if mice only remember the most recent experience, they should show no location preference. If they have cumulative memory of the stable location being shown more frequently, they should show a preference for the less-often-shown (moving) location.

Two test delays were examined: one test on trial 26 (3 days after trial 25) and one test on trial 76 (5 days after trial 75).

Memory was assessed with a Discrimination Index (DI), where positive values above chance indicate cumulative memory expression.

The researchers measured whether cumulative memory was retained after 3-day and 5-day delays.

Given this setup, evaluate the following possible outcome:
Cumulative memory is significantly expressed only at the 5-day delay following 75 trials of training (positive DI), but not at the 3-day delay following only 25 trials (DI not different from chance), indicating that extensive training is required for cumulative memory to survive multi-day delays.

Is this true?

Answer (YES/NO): NO